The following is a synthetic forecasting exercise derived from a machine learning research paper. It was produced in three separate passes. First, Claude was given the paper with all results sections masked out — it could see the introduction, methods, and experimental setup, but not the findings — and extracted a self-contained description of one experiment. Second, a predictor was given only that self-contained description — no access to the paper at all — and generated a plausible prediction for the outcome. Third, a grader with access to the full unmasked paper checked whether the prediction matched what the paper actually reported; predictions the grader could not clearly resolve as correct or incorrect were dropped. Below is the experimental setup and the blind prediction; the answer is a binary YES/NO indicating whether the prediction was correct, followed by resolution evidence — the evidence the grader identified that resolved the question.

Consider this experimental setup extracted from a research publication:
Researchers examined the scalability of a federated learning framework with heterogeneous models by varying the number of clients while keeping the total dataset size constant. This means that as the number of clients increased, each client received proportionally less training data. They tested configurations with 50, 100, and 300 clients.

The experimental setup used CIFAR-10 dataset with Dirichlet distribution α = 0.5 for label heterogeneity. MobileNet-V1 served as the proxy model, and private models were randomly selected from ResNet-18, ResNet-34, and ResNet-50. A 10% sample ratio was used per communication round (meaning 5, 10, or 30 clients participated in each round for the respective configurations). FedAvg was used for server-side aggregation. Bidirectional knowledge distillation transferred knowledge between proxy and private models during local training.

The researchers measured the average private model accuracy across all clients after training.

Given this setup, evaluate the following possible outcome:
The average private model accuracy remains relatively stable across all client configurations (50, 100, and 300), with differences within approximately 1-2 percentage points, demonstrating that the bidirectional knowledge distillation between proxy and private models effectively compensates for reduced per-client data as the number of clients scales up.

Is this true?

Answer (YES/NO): NO